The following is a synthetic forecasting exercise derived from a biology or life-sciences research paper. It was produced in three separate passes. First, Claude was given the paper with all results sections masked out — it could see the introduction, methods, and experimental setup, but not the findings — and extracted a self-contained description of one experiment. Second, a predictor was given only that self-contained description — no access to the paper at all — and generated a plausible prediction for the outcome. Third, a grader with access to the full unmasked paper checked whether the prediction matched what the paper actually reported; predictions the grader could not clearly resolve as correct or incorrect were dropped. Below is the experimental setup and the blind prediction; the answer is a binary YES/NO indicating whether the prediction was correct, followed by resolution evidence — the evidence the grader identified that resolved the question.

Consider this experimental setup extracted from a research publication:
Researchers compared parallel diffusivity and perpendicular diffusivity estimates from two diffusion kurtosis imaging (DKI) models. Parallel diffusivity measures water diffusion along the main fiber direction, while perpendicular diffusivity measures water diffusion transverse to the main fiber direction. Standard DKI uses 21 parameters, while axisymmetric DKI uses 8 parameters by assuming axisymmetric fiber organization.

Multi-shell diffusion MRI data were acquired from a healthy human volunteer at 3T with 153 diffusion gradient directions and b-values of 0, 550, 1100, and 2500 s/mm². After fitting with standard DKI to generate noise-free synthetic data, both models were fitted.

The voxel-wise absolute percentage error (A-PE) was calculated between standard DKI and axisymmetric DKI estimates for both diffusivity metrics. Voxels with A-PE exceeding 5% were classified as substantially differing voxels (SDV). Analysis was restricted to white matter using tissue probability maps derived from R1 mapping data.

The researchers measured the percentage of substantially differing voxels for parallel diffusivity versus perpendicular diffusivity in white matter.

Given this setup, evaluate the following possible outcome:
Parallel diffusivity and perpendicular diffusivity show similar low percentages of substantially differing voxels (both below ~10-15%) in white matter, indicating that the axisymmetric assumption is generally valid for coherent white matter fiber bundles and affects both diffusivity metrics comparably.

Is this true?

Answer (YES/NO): YES